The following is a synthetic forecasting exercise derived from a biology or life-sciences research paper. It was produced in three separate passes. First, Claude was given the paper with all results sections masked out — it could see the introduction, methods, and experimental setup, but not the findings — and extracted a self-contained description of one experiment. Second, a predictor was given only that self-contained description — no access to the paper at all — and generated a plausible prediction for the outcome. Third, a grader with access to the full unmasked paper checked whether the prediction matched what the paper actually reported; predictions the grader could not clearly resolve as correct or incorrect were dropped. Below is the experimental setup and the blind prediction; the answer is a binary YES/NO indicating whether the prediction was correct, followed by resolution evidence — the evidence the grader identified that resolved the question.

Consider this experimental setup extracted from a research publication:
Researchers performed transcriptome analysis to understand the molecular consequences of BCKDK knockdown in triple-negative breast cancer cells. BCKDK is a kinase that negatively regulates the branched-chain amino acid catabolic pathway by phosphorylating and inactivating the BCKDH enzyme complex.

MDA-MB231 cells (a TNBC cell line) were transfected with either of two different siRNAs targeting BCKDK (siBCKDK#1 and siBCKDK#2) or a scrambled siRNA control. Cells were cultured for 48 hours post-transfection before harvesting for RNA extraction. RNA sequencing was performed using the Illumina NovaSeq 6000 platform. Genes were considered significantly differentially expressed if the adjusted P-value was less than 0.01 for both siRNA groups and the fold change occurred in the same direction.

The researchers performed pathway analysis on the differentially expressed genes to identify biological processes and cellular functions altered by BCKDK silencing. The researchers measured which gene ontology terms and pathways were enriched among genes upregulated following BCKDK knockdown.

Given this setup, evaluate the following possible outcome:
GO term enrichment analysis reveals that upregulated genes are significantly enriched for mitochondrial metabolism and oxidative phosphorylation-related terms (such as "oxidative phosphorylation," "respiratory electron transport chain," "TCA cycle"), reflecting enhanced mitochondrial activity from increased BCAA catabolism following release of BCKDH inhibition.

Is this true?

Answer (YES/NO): NO